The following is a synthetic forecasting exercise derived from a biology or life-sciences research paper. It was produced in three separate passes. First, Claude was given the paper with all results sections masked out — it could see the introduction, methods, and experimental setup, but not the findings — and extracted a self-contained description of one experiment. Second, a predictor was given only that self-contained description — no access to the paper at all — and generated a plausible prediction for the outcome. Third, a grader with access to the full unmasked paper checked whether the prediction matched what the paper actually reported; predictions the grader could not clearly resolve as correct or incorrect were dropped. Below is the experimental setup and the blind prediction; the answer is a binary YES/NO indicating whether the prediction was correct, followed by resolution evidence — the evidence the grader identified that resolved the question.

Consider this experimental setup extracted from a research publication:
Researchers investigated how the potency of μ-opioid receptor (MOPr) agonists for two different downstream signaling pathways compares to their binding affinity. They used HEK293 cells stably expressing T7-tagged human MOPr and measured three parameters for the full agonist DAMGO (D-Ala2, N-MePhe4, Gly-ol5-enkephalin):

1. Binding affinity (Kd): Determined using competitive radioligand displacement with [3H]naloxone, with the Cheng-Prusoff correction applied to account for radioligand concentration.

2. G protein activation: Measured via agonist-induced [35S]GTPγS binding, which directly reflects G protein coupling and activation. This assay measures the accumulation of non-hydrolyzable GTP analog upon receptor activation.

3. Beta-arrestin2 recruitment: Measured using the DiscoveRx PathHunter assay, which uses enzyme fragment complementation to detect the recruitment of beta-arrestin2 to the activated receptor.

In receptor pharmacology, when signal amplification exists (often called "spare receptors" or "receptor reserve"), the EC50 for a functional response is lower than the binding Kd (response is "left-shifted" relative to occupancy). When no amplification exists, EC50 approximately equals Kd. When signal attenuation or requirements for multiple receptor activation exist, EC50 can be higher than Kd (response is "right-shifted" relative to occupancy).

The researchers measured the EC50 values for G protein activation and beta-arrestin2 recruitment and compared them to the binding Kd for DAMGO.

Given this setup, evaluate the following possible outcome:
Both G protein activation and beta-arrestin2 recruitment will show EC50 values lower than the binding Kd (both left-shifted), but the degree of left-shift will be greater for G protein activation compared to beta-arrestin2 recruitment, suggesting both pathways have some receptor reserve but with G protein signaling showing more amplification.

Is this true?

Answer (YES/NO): NO